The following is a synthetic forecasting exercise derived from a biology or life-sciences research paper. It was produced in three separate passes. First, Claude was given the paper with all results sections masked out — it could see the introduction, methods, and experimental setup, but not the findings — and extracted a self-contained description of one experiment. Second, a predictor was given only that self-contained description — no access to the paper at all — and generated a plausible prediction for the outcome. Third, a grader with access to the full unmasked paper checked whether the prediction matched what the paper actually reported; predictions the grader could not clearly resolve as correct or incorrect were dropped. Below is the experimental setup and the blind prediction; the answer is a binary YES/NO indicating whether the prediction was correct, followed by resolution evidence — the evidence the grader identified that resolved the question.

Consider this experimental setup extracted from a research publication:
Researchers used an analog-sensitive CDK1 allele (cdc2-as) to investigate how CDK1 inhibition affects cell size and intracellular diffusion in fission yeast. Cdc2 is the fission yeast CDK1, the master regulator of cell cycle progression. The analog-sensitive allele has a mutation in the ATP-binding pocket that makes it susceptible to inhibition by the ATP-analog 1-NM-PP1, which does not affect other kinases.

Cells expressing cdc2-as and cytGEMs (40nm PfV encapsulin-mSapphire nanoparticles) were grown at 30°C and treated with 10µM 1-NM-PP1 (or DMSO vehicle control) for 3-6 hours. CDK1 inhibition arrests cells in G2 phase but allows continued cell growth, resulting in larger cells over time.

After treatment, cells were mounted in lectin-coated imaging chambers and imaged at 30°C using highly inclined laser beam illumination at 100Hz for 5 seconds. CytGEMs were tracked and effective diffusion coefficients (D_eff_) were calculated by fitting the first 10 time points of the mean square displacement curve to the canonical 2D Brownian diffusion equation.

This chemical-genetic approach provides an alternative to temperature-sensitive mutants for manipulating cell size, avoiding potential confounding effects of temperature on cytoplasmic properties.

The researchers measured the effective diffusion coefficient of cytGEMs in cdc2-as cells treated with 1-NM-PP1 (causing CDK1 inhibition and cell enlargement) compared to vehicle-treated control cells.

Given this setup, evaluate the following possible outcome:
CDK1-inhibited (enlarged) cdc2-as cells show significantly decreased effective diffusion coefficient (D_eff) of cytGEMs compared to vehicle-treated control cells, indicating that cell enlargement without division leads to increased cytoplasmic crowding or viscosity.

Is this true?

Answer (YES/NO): NO